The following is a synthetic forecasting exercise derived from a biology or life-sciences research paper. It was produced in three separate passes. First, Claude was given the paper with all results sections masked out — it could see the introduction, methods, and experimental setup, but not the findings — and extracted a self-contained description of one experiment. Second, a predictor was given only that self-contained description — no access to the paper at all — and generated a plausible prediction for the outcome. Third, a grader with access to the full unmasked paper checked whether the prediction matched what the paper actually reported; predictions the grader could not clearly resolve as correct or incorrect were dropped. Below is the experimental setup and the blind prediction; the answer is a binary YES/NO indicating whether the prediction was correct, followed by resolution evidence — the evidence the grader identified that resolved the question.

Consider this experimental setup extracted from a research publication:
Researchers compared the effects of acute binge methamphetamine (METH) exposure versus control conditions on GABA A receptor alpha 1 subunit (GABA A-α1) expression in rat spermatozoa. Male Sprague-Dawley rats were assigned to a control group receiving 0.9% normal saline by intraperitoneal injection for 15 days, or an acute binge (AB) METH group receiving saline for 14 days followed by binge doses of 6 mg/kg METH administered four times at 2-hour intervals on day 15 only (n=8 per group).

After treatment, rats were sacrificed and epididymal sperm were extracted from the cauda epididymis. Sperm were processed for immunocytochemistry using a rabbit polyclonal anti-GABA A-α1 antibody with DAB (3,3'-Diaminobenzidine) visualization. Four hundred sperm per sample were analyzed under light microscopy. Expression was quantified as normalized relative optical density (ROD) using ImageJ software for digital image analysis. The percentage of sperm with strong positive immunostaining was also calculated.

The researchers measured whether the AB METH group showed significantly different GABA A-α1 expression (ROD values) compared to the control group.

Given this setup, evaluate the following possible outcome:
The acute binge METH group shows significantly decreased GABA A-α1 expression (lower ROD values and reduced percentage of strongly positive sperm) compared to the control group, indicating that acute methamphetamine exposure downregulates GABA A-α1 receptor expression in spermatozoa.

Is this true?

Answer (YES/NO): NO